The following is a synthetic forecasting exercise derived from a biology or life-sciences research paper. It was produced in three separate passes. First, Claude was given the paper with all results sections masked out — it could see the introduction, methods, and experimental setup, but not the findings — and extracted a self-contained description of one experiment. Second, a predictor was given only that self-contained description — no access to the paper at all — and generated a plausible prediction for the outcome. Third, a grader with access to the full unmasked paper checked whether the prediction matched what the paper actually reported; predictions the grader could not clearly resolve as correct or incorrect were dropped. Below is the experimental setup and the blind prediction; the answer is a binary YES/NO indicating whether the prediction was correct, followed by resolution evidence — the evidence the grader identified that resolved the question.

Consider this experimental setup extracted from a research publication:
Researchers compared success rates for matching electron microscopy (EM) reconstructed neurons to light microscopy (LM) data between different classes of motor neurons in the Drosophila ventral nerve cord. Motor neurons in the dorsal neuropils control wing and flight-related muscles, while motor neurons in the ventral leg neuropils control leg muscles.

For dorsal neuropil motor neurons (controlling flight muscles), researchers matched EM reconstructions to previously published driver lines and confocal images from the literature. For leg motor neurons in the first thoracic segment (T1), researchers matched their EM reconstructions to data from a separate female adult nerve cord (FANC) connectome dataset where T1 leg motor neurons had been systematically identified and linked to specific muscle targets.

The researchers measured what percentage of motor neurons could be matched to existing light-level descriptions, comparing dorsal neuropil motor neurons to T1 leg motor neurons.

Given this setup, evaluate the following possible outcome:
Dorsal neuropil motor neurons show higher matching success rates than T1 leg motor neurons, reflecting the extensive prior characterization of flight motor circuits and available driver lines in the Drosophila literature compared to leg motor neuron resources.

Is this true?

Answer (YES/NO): NO